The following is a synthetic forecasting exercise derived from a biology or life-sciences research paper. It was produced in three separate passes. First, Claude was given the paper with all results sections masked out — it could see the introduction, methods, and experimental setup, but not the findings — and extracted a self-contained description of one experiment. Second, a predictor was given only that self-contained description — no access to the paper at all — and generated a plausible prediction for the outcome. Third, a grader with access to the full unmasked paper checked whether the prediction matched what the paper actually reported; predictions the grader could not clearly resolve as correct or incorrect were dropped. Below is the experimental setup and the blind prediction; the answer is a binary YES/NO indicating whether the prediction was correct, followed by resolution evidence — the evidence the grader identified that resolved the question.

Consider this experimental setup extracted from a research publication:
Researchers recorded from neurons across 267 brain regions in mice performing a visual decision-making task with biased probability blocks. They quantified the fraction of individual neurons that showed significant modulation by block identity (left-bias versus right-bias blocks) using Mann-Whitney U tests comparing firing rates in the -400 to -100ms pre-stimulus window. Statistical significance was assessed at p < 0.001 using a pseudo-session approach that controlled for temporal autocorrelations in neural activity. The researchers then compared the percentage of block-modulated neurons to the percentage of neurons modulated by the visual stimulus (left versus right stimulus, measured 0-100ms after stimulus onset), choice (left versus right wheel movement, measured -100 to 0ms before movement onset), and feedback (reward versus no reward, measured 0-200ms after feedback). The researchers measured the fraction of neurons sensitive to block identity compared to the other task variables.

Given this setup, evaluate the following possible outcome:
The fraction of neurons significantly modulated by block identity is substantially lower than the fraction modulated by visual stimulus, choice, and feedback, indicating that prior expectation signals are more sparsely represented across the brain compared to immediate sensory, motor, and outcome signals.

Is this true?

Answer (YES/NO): YES